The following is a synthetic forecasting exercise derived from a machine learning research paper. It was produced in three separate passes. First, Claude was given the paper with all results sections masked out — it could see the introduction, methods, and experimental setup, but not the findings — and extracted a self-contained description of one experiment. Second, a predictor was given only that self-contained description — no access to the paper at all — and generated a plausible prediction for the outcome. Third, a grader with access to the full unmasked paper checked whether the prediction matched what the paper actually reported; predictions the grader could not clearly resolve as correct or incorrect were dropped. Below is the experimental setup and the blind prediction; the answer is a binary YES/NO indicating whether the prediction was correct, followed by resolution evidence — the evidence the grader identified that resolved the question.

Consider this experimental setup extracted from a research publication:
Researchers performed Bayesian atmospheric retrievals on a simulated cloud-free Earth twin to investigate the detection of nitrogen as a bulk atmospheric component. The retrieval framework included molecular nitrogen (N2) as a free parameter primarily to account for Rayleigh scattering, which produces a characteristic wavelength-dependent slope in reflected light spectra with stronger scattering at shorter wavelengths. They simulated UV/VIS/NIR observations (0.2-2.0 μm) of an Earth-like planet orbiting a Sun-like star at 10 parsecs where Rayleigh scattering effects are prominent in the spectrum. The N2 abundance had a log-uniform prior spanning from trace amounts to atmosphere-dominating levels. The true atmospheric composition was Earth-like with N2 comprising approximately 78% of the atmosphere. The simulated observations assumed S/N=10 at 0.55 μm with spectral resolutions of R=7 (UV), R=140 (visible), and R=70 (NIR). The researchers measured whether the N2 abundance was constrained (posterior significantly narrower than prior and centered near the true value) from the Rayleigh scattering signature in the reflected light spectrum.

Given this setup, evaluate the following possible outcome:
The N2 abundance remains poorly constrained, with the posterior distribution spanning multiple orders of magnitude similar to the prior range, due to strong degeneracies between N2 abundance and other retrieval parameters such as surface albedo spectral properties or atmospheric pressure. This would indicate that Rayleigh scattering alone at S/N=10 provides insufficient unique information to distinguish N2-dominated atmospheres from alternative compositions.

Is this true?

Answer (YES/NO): NO